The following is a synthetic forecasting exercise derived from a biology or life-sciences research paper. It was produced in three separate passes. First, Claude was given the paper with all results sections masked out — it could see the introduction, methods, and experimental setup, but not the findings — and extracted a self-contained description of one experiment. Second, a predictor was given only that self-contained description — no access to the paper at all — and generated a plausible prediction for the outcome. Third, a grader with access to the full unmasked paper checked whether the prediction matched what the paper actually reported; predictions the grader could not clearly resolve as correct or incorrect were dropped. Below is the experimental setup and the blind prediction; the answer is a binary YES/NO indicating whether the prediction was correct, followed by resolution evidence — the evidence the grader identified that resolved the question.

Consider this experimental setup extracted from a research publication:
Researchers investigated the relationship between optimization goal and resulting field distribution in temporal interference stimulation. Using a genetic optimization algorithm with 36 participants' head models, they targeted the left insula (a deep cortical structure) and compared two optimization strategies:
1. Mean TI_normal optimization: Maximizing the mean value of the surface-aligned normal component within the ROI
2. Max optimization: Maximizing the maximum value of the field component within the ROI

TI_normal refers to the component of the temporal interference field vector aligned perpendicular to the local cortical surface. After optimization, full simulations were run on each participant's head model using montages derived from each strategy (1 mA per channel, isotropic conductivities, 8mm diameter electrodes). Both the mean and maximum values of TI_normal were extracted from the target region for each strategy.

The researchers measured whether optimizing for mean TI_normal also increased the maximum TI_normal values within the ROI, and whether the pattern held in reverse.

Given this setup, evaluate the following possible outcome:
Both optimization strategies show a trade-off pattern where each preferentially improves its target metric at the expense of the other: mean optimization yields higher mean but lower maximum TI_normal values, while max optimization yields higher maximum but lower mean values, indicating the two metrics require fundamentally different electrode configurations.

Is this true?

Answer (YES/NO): NO